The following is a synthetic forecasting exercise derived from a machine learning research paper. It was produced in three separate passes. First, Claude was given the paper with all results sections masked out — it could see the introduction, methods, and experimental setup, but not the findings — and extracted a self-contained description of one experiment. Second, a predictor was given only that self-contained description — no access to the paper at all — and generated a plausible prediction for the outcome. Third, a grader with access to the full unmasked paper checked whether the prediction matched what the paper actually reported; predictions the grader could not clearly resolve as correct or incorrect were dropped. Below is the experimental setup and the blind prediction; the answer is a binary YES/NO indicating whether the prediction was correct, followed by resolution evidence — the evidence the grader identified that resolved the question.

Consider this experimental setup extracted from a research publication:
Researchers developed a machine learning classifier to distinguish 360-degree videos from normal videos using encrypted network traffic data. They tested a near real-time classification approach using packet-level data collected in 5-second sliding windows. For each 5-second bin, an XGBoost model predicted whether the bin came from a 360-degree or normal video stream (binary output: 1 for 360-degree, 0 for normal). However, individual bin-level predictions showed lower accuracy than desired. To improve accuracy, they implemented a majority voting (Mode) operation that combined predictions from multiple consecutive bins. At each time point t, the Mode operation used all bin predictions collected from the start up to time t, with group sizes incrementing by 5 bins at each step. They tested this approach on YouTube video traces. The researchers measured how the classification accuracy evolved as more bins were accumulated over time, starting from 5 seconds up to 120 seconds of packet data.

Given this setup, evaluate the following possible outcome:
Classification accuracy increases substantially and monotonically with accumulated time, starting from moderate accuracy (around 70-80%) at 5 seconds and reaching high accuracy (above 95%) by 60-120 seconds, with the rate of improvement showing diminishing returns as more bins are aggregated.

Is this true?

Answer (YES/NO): NO